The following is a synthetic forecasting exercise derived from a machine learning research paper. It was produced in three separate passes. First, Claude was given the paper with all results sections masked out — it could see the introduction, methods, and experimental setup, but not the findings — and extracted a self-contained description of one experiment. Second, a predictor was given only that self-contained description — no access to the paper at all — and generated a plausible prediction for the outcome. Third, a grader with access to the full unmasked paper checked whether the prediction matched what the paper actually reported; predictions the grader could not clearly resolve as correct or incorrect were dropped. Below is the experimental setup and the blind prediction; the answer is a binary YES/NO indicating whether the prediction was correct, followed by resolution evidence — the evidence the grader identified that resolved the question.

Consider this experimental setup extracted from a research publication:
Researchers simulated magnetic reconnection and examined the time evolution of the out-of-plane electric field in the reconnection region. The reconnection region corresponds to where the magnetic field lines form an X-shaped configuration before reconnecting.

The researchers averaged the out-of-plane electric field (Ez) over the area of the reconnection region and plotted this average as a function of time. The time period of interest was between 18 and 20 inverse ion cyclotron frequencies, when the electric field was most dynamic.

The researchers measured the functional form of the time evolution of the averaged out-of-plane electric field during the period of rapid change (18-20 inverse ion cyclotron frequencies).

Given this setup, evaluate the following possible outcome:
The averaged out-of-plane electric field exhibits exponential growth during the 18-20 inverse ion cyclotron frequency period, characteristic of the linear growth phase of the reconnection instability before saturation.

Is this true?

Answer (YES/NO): NO